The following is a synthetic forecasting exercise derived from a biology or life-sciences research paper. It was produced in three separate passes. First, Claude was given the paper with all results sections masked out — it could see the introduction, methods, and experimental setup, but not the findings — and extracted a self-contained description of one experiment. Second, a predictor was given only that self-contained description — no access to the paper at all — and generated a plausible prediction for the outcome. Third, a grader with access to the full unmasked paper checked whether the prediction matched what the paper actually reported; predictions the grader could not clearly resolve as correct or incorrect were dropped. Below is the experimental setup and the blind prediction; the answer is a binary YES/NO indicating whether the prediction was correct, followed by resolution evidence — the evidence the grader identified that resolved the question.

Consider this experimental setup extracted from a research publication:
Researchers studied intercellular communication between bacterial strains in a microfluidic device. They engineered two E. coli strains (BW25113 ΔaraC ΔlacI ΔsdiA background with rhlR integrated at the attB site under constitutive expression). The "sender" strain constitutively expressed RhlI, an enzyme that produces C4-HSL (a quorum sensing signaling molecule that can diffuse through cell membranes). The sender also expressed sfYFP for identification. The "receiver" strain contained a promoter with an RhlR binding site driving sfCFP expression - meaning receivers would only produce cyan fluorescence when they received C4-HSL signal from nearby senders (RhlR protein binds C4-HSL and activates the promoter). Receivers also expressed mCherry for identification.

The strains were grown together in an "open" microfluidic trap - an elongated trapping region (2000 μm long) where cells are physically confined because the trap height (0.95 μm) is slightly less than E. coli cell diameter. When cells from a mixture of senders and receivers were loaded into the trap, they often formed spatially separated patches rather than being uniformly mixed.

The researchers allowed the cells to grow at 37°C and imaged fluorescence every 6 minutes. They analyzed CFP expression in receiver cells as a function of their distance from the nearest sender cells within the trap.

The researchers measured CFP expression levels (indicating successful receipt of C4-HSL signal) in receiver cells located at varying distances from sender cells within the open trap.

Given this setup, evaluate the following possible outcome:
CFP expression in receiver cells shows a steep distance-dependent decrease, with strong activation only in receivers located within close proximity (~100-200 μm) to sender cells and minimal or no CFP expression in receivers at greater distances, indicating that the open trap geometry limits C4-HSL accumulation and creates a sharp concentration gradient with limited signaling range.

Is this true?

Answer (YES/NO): NO